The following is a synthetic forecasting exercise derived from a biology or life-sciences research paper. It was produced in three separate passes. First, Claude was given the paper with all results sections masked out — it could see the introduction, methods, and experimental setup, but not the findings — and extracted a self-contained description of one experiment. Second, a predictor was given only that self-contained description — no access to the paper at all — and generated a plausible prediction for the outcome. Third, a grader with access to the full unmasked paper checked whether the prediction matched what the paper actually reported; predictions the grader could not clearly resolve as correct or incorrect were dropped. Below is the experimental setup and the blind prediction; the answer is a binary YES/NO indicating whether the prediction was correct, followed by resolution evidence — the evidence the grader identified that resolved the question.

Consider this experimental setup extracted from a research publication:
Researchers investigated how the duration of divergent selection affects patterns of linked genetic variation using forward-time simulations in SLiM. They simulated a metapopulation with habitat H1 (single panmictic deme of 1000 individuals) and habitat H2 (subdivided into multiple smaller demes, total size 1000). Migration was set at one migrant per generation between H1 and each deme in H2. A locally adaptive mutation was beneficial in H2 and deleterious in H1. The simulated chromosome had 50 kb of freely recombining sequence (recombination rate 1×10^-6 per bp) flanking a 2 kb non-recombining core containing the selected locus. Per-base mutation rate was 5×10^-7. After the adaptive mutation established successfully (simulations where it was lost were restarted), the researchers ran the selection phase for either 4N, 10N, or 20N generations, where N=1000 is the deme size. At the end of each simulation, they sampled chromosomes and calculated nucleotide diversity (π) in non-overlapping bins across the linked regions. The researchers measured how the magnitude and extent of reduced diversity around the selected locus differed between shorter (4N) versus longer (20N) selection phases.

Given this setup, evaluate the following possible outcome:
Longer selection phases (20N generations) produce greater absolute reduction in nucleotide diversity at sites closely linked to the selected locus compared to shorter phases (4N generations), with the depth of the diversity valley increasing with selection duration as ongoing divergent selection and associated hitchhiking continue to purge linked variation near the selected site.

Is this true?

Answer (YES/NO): NO